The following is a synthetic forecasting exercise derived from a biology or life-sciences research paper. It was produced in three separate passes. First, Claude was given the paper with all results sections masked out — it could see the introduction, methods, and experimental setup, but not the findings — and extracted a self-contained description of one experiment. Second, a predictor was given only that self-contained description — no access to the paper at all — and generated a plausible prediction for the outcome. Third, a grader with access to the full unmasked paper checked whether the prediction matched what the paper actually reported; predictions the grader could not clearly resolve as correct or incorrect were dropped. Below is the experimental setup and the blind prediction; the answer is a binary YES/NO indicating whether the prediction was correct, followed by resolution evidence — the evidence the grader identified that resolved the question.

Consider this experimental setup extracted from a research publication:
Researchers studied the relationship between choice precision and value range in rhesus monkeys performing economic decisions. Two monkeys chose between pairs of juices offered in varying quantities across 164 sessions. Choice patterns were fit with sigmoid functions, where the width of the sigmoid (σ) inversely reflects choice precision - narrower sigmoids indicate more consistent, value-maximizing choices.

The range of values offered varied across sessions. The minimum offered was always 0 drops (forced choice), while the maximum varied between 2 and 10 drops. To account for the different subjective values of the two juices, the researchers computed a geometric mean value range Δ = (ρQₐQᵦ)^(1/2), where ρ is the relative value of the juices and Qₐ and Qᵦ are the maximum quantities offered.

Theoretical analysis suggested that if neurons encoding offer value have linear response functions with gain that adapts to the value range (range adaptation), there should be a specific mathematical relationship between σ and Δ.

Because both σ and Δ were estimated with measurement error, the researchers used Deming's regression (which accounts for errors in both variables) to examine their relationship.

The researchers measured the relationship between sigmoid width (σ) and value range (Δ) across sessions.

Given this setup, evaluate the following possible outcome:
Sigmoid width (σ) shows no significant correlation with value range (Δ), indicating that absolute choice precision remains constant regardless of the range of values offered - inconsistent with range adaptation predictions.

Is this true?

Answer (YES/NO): NO